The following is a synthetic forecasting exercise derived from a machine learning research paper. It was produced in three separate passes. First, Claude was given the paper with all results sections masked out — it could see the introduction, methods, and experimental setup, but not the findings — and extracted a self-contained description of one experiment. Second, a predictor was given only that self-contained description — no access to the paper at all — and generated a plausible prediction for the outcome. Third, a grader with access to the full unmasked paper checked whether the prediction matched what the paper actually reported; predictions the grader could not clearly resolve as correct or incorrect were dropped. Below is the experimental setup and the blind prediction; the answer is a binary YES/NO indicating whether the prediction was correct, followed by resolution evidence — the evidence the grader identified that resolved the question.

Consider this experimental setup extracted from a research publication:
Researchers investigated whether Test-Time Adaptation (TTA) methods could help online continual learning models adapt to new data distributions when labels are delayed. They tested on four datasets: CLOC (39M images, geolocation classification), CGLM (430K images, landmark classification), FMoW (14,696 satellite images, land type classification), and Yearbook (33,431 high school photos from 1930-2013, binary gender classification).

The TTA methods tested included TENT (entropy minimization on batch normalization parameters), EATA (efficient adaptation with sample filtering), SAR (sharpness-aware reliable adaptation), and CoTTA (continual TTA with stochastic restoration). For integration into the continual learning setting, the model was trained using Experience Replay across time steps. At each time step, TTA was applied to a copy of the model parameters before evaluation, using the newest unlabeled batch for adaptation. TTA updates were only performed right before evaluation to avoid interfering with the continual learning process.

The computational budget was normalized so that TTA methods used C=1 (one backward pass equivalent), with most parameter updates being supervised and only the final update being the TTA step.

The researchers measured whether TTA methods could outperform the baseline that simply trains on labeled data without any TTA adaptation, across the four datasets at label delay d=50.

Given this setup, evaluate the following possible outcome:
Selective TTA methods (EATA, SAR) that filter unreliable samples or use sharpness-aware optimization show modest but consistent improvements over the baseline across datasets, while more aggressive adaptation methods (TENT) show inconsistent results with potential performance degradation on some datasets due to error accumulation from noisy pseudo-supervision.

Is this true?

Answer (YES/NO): NO